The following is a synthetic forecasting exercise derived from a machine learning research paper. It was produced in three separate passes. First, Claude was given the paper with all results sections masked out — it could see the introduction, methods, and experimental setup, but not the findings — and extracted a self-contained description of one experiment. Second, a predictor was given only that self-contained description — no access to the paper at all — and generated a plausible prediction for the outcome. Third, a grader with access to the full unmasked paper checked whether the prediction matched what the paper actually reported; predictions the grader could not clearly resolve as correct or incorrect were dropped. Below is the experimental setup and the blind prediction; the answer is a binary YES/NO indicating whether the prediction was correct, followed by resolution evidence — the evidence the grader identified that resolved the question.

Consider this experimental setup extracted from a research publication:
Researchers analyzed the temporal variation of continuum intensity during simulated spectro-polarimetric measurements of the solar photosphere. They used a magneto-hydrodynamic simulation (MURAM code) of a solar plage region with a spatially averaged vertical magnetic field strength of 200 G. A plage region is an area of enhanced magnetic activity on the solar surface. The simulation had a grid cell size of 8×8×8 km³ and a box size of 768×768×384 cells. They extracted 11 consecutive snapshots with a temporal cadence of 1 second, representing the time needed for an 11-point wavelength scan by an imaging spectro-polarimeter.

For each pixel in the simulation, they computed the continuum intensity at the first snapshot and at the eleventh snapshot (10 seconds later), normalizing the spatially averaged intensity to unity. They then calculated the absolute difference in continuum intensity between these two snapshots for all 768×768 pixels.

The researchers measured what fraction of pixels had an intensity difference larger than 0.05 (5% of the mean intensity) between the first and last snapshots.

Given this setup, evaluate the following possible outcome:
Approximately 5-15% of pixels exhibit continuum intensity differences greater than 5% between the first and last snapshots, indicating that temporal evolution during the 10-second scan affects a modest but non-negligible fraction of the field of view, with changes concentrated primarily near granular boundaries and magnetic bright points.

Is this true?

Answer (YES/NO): YES